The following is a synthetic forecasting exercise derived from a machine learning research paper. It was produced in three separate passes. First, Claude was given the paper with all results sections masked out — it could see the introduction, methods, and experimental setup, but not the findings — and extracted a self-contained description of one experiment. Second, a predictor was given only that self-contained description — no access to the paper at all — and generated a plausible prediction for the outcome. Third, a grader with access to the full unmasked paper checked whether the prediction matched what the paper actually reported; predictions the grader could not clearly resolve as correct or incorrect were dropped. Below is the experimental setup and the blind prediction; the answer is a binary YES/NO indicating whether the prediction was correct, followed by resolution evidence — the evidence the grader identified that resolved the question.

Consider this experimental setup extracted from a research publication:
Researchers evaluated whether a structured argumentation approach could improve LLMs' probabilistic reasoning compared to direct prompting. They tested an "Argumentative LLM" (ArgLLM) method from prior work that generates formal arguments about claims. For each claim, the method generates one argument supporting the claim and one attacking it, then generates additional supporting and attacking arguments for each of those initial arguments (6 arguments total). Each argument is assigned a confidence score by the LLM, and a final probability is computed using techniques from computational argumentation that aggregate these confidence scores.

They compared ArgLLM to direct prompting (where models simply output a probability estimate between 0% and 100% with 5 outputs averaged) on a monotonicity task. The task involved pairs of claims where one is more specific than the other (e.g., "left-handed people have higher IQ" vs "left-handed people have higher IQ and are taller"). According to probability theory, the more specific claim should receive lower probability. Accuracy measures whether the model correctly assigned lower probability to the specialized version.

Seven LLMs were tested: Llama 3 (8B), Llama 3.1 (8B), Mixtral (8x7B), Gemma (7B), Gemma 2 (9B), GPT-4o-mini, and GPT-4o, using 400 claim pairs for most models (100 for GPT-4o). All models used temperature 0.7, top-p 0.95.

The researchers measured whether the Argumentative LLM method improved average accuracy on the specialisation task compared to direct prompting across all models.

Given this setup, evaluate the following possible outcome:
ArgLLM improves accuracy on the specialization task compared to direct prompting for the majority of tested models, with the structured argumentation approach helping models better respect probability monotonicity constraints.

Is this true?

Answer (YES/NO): NO